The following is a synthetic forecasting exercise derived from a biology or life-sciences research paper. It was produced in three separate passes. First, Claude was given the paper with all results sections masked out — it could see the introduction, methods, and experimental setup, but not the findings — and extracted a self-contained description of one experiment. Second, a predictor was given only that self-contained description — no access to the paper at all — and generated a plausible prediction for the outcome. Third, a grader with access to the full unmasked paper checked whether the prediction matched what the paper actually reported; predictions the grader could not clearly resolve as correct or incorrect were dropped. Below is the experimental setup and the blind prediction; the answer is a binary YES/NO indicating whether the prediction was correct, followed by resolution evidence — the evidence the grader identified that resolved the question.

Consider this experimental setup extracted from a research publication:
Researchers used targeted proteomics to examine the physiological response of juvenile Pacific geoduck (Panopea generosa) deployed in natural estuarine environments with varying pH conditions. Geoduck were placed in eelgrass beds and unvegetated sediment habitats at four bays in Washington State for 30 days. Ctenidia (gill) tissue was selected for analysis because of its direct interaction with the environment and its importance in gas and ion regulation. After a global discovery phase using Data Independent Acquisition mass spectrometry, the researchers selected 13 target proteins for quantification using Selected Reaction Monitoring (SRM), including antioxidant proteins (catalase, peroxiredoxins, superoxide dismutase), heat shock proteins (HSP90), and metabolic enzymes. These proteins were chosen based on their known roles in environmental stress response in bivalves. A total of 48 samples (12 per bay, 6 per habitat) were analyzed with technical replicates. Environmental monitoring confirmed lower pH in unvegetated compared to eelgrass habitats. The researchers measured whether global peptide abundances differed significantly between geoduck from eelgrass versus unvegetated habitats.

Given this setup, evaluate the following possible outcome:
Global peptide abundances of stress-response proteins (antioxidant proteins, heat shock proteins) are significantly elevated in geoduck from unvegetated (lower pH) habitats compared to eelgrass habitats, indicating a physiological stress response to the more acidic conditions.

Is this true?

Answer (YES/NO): NO